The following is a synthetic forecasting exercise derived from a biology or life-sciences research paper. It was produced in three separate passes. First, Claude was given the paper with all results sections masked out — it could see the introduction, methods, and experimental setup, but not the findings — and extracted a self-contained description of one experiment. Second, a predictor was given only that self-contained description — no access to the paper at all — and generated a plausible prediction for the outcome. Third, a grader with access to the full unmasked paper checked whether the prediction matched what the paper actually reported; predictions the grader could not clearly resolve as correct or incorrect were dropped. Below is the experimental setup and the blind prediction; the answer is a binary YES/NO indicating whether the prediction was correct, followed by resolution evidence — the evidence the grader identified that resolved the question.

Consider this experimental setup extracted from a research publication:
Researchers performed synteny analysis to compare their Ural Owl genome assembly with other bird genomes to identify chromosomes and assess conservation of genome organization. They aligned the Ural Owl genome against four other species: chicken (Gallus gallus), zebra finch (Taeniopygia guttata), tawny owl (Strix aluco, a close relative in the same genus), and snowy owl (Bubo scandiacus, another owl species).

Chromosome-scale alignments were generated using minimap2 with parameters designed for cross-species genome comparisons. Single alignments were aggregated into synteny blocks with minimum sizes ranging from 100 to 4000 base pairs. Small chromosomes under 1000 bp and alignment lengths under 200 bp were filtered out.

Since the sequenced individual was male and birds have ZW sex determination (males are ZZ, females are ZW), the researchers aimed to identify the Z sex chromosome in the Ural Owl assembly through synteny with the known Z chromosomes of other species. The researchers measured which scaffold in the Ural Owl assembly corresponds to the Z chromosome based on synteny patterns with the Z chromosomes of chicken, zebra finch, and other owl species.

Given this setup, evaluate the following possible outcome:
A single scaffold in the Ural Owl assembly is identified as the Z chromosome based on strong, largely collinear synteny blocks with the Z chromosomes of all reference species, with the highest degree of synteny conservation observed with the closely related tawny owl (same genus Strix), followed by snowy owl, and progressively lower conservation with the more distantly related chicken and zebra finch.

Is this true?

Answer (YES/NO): NO